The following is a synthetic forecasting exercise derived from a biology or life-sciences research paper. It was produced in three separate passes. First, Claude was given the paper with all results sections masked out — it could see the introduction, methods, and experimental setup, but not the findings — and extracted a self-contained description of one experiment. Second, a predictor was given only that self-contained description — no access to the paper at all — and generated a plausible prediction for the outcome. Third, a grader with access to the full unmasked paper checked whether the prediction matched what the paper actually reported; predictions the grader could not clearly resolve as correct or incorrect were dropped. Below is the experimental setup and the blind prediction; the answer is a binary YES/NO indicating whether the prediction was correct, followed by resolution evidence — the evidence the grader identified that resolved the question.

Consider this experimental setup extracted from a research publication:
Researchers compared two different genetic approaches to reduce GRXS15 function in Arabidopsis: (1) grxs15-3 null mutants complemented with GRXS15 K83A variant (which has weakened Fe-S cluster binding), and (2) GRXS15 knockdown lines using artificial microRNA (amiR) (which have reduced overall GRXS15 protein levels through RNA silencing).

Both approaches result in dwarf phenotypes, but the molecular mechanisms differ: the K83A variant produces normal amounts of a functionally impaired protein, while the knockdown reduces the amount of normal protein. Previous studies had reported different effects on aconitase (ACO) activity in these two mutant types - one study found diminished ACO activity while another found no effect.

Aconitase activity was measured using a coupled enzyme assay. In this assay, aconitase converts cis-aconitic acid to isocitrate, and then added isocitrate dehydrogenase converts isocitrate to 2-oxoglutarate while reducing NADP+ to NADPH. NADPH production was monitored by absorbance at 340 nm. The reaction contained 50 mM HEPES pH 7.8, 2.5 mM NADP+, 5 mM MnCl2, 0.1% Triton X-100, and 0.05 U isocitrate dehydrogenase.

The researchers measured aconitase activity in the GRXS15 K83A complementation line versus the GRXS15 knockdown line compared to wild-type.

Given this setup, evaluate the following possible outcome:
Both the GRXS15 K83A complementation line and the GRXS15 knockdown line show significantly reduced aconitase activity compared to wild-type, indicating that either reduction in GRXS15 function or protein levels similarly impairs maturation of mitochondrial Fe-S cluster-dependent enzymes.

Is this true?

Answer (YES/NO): YES